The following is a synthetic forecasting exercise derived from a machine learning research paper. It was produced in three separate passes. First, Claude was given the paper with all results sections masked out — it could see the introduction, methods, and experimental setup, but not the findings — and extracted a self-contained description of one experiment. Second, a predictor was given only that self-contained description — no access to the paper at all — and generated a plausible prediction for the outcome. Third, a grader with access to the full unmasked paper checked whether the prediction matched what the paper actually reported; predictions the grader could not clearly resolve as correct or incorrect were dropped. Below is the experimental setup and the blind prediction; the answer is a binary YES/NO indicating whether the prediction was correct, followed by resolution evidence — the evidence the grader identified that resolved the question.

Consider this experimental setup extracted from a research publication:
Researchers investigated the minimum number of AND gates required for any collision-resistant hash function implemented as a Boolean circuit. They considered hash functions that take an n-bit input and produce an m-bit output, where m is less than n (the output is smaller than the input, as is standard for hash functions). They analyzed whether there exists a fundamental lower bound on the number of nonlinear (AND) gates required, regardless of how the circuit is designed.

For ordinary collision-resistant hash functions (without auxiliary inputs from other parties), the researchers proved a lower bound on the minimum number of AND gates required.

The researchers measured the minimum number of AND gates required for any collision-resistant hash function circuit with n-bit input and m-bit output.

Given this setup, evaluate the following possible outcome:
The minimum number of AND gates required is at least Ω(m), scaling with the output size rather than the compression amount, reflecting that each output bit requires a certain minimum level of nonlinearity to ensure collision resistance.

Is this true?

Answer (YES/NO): NO